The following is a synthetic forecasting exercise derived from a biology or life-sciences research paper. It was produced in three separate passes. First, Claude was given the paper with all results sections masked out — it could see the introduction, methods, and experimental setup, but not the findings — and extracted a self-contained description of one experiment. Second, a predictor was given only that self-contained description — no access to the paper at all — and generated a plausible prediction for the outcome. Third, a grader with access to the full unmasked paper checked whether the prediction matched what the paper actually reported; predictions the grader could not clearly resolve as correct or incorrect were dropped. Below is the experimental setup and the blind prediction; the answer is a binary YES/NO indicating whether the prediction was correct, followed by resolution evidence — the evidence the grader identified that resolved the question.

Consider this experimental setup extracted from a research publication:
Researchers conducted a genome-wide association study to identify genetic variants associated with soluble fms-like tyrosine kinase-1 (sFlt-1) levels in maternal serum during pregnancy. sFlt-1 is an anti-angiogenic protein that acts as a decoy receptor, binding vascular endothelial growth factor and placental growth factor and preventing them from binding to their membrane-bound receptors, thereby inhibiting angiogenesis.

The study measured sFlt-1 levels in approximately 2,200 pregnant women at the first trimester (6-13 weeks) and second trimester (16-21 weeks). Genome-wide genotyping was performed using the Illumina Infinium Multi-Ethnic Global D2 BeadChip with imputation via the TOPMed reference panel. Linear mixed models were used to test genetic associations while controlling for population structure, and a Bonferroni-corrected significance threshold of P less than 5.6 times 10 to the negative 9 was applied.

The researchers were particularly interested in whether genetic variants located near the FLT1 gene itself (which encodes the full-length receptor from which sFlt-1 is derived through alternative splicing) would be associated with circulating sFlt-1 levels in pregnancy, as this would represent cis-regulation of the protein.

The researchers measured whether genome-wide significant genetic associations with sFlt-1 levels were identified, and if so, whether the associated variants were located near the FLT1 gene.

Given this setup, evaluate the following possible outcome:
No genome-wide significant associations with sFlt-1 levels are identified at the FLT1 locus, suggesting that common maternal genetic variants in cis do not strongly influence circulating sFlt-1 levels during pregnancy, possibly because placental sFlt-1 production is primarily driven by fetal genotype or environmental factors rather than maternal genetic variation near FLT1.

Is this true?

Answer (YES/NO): YES